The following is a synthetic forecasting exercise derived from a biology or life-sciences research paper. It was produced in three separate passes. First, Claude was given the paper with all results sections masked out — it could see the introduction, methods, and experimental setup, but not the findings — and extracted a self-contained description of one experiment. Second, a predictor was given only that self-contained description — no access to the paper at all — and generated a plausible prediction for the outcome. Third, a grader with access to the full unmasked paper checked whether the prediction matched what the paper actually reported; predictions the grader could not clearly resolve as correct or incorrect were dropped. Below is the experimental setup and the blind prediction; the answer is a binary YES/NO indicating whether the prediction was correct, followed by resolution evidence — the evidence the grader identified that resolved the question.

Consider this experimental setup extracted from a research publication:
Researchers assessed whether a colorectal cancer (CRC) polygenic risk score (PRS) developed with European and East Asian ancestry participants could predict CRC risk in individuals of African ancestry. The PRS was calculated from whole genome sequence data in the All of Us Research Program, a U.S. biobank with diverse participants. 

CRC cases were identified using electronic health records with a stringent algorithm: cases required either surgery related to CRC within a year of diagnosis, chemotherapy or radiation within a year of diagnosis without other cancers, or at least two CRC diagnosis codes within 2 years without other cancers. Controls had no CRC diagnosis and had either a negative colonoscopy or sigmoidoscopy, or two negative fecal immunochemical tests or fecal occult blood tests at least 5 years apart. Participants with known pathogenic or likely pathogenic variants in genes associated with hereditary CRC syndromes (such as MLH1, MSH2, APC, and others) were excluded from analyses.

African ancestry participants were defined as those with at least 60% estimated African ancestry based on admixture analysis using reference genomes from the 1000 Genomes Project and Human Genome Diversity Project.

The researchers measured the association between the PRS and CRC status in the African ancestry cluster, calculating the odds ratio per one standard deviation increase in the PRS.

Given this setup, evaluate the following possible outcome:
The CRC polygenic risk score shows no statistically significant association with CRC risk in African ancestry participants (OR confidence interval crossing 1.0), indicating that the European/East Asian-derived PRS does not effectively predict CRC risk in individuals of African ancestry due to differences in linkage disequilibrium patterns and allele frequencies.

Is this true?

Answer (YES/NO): NO